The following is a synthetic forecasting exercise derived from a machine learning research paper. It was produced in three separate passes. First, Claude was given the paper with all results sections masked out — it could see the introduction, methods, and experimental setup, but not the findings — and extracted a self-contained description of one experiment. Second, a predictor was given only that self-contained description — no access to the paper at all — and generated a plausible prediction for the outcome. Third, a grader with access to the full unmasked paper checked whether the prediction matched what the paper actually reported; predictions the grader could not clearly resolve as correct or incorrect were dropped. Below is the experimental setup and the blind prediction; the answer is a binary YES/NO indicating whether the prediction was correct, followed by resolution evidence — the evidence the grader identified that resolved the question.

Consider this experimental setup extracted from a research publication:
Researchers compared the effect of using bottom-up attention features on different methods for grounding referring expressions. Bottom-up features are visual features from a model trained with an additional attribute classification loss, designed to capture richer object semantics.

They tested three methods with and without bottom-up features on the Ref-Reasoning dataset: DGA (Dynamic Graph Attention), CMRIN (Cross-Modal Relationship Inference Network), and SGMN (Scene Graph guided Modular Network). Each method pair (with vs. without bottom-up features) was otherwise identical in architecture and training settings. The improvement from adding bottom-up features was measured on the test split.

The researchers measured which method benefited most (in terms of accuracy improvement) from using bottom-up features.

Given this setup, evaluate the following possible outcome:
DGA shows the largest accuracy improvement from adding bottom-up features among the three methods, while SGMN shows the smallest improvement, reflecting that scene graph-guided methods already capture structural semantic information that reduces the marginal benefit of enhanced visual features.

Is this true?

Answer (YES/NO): YES